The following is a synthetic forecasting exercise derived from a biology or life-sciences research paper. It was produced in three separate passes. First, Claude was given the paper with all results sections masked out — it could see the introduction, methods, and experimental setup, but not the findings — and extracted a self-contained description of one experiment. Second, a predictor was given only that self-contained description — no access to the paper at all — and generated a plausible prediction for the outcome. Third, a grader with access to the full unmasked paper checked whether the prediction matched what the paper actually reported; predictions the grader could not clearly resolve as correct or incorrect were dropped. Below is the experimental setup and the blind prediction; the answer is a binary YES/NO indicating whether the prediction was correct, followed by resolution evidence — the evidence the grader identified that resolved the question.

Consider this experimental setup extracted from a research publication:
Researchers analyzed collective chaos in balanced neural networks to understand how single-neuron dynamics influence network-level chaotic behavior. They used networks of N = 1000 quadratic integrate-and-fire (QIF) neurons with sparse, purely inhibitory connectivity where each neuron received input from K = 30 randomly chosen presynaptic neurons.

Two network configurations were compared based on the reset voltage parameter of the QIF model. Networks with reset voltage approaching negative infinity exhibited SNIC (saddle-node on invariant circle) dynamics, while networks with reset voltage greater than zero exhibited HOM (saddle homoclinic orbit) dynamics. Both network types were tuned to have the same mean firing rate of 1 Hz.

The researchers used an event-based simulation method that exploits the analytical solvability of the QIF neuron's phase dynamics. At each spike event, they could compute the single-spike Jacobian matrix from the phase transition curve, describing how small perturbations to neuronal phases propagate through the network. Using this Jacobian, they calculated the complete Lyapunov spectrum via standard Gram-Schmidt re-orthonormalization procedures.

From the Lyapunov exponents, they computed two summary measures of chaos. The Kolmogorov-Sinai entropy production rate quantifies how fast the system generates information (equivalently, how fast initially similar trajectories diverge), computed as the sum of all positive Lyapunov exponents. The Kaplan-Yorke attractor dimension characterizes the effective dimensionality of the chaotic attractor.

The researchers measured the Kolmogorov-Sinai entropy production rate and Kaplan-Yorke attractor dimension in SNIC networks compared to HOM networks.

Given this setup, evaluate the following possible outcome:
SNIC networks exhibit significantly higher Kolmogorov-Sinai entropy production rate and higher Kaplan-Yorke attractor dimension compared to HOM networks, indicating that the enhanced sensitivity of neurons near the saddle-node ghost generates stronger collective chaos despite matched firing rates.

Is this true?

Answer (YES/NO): NO